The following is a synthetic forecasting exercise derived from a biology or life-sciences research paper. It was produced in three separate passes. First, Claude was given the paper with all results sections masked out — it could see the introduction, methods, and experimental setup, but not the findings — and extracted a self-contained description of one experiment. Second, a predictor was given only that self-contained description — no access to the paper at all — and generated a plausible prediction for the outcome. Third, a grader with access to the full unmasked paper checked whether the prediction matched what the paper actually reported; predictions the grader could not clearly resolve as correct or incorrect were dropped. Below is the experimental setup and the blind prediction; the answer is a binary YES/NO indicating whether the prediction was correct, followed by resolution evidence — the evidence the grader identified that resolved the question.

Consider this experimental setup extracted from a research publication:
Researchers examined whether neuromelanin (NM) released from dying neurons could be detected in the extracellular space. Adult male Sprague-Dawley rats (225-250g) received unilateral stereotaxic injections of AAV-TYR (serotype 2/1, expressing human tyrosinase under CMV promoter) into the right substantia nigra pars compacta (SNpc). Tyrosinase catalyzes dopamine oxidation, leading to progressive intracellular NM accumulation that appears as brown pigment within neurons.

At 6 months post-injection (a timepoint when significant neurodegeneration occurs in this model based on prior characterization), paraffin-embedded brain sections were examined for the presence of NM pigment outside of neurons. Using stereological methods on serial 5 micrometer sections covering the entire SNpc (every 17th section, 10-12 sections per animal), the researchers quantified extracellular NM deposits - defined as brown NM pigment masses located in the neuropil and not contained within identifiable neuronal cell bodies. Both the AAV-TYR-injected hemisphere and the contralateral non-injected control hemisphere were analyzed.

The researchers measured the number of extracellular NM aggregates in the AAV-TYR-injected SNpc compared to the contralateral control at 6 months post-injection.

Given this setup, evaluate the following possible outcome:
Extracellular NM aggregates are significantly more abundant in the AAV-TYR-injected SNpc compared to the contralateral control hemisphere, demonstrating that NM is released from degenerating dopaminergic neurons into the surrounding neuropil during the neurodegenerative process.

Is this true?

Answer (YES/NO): YES